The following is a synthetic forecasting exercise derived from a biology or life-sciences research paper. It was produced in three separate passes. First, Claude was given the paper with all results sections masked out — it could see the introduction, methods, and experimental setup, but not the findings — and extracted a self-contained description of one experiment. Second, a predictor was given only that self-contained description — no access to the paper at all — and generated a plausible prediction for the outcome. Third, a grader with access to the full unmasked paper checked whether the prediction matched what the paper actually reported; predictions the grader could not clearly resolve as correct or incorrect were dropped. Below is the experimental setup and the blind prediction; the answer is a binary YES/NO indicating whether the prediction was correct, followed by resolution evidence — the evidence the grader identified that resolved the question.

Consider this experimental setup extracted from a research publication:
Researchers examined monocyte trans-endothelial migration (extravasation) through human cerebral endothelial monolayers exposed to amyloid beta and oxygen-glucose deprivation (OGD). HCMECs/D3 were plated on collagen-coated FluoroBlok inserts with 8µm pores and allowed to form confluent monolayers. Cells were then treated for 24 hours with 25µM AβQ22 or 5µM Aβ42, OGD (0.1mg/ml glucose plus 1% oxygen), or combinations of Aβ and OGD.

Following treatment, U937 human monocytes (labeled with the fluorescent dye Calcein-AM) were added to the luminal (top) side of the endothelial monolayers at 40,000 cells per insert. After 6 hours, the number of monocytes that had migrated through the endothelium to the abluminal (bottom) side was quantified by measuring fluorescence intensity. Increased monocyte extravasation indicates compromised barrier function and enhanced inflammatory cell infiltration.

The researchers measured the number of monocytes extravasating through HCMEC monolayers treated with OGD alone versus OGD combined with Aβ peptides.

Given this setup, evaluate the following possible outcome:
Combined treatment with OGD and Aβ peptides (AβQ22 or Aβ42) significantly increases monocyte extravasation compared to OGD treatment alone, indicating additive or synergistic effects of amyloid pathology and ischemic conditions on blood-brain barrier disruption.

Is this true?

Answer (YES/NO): YES